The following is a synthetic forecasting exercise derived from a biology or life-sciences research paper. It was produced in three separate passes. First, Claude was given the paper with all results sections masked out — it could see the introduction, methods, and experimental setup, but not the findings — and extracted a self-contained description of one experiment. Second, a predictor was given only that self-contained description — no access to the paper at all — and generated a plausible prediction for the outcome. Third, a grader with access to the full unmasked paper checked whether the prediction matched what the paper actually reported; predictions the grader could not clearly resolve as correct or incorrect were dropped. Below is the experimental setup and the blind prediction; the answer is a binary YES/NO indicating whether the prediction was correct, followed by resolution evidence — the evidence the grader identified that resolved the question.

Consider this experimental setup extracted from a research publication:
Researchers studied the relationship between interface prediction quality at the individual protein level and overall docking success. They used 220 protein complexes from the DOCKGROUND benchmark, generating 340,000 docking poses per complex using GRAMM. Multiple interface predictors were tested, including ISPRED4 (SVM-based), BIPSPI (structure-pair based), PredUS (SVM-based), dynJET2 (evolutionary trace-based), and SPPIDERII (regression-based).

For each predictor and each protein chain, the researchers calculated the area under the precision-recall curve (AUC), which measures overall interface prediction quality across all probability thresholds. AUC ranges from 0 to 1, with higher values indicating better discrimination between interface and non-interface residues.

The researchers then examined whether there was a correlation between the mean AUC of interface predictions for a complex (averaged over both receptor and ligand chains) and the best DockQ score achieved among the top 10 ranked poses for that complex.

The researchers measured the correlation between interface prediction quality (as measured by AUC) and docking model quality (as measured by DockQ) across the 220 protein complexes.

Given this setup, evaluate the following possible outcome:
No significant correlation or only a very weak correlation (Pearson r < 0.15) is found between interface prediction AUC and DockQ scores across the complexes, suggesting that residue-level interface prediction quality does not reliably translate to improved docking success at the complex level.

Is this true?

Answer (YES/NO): NO